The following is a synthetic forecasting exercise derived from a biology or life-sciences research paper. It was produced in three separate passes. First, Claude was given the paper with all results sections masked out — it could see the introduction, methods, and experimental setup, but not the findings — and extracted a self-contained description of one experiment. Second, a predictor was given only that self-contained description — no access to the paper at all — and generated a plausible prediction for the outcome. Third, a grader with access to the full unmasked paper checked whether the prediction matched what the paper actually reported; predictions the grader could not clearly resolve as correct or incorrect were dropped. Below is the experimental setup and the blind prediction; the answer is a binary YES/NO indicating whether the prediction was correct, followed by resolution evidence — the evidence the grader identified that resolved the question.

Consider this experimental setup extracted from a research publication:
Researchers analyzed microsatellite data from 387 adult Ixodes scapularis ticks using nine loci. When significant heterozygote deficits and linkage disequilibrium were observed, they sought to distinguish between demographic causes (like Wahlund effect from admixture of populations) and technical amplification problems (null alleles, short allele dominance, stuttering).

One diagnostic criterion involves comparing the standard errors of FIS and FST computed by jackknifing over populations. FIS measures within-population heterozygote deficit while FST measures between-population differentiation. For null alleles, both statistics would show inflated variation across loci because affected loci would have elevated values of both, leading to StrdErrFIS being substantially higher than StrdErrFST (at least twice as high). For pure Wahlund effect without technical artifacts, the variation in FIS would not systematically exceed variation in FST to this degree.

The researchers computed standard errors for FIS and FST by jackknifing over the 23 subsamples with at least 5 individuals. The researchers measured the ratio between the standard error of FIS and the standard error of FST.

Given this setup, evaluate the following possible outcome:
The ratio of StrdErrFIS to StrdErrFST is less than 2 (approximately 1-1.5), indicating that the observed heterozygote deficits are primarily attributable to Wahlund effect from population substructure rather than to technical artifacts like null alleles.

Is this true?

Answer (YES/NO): NO